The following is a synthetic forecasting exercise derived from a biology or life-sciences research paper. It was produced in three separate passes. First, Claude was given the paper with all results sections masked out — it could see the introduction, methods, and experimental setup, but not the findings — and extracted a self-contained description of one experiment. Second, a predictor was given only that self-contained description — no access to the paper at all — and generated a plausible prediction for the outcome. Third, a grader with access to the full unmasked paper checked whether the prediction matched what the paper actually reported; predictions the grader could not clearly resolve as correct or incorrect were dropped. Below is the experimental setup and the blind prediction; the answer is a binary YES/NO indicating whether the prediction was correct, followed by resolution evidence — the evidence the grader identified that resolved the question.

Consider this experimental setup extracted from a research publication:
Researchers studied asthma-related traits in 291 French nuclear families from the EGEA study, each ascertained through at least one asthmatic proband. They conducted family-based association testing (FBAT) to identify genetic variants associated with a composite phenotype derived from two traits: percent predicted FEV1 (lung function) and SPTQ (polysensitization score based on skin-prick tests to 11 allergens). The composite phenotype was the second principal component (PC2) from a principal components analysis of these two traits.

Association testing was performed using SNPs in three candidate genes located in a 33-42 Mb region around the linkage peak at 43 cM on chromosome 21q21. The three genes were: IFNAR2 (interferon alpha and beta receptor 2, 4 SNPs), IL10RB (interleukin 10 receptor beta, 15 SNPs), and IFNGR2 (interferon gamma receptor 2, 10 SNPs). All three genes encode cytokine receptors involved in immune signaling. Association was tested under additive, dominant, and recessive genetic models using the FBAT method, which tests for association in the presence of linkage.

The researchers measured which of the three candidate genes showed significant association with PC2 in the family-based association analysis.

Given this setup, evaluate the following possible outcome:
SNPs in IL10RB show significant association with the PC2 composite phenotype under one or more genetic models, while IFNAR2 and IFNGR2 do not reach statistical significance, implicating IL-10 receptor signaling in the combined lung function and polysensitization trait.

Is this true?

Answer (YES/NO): NO